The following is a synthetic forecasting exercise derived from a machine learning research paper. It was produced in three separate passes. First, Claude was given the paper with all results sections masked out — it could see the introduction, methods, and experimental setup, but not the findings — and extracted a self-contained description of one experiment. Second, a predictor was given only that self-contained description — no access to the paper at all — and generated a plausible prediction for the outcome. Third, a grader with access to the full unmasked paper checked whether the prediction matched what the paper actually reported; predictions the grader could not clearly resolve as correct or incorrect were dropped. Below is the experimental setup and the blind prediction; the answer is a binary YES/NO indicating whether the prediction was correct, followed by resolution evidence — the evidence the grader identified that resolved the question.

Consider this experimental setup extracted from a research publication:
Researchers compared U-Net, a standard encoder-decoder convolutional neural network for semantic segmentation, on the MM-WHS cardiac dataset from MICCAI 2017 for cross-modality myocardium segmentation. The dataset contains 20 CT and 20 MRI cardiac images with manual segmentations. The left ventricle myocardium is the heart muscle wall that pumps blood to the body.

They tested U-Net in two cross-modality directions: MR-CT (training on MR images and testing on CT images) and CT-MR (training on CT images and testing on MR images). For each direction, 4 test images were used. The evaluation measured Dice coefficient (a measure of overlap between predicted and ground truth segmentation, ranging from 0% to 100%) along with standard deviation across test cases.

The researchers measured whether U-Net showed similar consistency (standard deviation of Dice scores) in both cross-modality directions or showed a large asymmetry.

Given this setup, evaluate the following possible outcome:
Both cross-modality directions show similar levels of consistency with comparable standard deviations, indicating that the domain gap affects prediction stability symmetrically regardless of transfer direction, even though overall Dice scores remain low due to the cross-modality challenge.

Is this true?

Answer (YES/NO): NO